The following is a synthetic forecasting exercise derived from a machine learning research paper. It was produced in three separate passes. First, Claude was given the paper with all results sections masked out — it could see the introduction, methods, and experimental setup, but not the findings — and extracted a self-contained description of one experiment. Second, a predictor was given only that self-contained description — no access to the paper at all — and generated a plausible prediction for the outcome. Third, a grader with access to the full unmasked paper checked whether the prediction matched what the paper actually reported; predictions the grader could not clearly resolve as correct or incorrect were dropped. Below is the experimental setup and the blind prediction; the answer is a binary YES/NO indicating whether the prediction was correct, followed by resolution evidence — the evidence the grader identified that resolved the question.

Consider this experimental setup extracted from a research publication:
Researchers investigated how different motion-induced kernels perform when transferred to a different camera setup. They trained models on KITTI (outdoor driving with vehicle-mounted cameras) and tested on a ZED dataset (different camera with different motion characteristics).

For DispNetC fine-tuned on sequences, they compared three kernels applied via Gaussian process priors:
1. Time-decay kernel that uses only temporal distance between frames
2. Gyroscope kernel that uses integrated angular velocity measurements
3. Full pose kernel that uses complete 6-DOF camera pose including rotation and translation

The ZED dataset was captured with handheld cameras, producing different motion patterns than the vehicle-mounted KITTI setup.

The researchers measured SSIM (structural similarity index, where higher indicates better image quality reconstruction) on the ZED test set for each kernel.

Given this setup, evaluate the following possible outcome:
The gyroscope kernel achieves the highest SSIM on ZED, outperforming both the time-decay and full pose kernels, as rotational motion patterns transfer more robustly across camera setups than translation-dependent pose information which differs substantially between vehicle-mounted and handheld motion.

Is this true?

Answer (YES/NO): NO